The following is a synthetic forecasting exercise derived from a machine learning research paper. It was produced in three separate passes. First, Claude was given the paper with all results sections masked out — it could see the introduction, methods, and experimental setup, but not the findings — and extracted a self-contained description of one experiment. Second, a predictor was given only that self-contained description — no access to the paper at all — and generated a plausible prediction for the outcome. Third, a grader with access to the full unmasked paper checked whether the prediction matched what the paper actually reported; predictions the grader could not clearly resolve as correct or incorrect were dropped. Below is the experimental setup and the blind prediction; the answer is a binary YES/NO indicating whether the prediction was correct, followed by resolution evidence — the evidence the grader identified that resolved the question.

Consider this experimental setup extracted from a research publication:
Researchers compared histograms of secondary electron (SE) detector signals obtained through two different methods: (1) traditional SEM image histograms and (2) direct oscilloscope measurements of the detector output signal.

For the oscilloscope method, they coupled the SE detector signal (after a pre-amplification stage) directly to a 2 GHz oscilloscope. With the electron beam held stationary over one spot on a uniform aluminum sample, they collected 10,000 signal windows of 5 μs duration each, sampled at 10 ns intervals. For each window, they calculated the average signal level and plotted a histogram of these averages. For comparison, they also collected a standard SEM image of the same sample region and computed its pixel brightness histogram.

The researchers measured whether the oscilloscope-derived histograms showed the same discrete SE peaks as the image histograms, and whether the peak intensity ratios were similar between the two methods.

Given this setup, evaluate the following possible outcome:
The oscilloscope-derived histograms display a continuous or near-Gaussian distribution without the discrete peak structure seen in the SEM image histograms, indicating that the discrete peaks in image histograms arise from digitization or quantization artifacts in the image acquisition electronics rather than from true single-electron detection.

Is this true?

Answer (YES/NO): NO